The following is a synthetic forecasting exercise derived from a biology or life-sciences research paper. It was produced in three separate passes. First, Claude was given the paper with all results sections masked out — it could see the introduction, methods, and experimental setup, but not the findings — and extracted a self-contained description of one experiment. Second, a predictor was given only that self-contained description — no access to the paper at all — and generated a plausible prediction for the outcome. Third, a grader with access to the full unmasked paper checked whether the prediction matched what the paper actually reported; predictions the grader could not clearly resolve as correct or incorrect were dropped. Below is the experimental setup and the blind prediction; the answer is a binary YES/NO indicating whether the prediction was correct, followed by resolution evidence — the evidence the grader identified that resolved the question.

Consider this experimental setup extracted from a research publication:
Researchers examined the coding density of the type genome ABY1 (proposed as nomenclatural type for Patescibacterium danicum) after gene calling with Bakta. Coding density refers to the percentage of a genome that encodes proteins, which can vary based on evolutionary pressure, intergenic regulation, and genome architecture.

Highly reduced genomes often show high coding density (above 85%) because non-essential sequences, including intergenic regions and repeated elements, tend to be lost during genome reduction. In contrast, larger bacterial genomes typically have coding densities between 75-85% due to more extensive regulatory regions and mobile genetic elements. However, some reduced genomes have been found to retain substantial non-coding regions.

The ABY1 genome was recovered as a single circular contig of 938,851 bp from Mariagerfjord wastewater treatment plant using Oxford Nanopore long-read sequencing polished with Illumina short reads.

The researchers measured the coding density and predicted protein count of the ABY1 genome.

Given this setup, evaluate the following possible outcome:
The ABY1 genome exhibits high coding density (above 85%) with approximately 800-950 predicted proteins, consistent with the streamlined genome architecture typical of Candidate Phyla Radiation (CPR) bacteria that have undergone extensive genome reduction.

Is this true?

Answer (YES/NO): YES